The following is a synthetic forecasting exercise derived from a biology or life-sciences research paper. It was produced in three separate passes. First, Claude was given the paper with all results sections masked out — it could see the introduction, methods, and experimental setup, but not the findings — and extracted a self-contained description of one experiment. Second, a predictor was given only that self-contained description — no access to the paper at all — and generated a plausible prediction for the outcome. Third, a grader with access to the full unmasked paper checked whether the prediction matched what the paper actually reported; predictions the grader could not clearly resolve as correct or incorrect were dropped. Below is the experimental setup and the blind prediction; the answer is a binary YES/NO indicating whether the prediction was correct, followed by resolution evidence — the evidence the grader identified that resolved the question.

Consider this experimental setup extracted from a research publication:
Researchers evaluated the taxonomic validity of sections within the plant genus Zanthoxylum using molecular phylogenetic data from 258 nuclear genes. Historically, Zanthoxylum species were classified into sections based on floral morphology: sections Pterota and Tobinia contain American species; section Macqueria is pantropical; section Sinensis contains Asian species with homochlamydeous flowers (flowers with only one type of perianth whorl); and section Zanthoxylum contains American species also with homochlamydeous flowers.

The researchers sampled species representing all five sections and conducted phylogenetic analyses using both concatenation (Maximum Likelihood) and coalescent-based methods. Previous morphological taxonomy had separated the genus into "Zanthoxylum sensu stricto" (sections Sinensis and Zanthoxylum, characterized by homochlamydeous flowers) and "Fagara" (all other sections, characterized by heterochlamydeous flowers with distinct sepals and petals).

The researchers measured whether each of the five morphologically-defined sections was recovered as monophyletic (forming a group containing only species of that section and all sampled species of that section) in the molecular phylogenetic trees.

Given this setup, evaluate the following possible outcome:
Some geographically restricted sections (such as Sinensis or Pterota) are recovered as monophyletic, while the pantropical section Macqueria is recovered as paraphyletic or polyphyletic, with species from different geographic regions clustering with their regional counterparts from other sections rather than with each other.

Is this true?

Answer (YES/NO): YES